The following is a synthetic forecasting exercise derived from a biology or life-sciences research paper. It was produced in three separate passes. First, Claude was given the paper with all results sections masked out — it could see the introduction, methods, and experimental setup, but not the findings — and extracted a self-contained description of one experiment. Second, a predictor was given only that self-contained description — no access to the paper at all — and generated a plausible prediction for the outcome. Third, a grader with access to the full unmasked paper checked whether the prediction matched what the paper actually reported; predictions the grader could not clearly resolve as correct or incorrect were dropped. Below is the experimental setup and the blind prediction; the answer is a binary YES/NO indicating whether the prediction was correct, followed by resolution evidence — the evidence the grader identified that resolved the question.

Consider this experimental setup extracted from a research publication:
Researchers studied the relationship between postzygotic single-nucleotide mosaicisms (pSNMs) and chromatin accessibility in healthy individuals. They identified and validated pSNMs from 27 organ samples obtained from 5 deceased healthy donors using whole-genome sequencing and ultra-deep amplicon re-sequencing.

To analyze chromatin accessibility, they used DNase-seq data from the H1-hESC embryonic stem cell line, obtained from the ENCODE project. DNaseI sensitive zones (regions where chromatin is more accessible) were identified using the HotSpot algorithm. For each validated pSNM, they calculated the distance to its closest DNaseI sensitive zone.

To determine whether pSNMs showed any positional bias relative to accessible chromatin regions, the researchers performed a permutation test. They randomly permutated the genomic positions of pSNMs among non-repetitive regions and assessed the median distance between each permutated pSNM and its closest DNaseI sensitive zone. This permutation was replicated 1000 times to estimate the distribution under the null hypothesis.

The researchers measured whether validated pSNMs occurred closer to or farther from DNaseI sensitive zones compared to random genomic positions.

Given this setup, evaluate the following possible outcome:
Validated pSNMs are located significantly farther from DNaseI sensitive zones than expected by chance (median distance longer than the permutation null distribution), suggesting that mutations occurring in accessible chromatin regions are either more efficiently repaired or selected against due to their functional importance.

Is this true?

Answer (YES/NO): NO